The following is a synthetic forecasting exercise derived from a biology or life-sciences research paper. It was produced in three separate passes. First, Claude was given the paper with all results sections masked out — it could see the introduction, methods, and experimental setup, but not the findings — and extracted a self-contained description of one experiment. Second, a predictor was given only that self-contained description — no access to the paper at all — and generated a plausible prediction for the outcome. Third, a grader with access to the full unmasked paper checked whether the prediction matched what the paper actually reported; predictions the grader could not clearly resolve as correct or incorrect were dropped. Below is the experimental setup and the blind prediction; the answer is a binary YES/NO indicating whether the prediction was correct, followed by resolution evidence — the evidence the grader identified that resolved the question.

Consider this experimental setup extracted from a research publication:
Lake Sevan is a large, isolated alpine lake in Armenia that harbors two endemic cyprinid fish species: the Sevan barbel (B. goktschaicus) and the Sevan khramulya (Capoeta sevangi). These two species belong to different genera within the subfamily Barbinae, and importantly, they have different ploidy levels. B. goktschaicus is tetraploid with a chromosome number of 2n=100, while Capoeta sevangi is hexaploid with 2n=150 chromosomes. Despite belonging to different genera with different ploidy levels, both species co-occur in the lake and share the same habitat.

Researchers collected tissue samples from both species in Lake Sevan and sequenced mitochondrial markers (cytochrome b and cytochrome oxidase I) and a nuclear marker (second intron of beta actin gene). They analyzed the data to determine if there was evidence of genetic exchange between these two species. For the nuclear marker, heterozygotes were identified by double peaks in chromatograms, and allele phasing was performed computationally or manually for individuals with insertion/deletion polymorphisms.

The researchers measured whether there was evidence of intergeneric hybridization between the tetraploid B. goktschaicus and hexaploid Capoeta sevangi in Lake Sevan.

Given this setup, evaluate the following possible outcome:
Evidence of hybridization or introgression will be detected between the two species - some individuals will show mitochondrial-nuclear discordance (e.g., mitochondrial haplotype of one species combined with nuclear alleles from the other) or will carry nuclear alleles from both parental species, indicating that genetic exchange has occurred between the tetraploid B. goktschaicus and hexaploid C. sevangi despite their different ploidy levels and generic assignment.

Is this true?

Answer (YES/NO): YES